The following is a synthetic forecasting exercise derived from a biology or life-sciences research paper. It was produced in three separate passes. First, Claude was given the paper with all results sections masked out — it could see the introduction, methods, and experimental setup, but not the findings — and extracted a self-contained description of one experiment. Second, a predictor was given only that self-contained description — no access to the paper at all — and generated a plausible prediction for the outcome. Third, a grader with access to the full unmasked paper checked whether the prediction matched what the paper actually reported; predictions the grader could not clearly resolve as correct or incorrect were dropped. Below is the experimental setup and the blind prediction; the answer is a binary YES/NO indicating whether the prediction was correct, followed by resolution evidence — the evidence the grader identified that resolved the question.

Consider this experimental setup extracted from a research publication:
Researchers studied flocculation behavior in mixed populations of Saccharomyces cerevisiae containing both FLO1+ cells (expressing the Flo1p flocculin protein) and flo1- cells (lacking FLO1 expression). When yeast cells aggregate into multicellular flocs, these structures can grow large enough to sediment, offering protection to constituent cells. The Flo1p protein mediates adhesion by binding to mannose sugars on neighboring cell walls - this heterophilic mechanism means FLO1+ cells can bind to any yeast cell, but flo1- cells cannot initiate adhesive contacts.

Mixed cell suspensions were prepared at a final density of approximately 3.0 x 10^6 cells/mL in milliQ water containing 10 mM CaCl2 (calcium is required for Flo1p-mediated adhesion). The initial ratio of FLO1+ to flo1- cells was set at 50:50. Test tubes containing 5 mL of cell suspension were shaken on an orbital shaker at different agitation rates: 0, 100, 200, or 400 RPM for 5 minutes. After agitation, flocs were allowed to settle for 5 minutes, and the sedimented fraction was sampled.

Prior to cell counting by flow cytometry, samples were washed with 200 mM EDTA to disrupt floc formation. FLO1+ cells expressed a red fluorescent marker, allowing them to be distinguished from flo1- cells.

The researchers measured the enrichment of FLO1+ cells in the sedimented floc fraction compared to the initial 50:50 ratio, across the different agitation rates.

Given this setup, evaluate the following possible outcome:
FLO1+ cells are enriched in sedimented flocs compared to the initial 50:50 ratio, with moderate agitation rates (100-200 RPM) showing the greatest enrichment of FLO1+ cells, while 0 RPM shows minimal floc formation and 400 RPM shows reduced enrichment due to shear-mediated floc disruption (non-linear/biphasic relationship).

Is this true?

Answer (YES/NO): NO